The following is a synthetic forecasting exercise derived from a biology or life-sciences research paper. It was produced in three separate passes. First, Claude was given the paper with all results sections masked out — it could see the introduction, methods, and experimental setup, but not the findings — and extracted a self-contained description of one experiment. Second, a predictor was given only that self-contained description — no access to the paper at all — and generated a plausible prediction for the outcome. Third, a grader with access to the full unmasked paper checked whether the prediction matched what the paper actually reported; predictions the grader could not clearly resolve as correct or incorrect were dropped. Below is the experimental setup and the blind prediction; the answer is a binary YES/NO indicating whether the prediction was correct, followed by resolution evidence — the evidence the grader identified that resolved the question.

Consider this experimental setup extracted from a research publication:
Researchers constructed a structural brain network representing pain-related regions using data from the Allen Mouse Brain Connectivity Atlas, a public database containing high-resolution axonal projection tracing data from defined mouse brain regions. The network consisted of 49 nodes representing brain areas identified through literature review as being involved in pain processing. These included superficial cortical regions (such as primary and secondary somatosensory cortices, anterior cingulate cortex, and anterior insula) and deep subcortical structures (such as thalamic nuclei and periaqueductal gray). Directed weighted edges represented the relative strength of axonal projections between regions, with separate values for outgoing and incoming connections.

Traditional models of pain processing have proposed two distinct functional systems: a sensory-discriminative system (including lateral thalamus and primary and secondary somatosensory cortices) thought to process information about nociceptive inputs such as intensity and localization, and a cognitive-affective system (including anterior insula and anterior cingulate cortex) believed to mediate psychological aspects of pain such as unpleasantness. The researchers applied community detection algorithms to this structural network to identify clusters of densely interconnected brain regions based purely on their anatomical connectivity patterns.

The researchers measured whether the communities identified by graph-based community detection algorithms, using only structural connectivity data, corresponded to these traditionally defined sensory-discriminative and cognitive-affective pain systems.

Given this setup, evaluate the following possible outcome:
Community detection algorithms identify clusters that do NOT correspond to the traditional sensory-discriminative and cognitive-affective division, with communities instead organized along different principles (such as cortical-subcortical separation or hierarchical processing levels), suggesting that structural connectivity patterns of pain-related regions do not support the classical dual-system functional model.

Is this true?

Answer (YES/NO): NO